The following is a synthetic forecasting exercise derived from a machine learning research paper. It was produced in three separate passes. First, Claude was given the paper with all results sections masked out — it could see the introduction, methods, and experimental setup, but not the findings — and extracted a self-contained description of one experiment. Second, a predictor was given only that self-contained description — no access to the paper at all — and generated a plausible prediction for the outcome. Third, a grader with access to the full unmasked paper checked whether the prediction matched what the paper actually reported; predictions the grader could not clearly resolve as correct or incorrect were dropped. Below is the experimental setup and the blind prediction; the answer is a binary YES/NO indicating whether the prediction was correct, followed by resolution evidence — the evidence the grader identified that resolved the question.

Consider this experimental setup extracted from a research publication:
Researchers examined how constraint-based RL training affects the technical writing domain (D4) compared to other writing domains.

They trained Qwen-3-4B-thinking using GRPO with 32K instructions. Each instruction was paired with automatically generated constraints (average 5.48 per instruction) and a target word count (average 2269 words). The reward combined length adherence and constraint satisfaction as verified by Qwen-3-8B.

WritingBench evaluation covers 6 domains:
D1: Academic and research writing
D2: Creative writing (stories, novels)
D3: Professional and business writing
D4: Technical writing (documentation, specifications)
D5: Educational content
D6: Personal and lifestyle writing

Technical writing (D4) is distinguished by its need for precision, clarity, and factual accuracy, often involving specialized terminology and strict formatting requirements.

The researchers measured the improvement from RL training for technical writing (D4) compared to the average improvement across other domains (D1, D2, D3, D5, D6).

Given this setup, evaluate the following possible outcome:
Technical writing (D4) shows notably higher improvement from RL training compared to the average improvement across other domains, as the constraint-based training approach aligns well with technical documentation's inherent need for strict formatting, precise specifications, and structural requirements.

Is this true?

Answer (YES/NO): YES